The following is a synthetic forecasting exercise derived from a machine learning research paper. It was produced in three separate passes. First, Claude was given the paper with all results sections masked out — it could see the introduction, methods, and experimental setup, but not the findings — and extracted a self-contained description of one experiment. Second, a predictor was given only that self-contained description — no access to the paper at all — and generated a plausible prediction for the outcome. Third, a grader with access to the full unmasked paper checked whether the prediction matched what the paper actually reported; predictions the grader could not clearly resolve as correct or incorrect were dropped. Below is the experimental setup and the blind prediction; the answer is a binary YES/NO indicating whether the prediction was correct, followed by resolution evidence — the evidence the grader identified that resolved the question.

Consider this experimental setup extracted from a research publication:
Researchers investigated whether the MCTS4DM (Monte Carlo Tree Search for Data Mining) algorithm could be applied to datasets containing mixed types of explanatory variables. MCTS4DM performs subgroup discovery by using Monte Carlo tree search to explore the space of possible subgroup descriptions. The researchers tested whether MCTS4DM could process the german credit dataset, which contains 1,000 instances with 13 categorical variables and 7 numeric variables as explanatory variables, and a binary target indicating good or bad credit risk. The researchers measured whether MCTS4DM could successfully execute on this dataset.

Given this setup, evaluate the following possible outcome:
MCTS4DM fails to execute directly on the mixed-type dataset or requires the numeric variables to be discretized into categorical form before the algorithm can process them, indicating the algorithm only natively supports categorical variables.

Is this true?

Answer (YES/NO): NO